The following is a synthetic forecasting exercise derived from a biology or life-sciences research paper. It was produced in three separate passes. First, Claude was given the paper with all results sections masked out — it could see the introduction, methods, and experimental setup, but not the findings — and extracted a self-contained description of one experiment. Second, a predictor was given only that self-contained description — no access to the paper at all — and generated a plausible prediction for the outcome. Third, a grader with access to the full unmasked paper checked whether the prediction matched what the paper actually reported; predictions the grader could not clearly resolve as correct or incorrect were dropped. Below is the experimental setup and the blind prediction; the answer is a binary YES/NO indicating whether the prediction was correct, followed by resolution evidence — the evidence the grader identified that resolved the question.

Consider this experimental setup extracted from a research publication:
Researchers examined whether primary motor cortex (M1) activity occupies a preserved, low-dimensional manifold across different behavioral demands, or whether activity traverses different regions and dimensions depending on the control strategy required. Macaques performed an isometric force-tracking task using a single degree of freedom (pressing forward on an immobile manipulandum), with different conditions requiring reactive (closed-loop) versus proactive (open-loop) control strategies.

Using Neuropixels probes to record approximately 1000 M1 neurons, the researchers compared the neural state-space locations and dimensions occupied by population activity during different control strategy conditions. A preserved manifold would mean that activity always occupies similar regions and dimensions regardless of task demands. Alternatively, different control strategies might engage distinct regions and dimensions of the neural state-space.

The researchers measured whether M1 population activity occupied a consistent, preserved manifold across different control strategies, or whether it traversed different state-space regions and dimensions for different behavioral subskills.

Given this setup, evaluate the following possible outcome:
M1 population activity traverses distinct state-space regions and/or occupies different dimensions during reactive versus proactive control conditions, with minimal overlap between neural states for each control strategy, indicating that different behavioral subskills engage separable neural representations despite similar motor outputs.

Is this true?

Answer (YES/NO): YES